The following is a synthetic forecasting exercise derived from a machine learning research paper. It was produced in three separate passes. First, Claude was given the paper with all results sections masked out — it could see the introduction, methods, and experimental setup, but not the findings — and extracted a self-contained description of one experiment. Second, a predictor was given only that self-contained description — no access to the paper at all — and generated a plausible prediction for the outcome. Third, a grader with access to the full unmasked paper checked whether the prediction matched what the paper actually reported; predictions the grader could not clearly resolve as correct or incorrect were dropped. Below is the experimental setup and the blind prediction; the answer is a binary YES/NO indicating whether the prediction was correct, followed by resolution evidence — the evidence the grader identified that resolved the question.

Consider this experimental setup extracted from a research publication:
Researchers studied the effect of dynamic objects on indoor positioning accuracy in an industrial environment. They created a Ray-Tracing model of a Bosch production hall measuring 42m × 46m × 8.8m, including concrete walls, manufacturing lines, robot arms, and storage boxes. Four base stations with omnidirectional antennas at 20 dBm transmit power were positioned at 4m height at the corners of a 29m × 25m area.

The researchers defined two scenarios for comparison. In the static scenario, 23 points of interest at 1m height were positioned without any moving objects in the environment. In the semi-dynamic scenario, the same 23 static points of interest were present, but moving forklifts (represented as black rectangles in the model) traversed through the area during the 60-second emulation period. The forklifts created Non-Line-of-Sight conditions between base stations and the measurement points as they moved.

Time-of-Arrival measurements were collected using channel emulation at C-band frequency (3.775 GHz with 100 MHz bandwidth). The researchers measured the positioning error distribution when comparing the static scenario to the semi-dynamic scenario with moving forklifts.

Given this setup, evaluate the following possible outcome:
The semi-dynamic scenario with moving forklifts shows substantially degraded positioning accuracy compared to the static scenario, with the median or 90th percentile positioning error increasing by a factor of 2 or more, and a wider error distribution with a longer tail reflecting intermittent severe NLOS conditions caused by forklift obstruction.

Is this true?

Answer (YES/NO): NO